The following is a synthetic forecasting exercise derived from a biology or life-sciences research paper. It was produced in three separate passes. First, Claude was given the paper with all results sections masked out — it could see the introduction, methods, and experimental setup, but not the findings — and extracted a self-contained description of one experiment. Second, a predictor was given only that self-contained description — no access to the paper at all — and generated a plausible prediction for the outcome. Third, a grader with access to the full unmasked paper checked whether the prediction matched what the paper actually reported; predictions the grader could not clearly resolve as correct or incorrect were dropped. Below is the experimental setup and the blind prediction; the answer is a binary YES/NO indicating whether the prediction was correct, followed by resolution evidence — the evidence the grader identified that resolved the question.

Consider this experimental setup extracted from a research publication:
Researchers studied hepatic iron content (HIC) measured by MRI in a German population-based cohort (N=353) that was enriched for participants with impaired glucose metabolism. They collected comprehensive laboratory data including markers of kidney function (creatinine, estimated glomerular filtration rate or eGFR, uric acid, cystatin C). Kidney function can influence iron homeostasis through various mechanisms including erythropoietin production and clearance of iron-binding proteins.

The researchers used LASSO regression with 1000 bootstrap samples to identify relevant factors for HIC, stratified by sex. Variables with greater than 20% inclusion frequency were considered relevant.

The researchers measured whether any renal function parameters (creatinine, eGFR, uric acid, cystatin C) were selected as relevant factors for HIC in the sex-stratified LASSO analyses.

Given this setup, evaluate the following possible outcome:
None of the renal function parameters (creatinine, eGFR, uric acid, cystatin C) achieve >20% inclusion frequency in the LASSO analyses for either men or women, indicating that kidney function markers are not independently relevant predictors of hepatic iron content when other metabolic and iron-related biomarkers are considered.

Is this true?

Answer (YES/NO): NO